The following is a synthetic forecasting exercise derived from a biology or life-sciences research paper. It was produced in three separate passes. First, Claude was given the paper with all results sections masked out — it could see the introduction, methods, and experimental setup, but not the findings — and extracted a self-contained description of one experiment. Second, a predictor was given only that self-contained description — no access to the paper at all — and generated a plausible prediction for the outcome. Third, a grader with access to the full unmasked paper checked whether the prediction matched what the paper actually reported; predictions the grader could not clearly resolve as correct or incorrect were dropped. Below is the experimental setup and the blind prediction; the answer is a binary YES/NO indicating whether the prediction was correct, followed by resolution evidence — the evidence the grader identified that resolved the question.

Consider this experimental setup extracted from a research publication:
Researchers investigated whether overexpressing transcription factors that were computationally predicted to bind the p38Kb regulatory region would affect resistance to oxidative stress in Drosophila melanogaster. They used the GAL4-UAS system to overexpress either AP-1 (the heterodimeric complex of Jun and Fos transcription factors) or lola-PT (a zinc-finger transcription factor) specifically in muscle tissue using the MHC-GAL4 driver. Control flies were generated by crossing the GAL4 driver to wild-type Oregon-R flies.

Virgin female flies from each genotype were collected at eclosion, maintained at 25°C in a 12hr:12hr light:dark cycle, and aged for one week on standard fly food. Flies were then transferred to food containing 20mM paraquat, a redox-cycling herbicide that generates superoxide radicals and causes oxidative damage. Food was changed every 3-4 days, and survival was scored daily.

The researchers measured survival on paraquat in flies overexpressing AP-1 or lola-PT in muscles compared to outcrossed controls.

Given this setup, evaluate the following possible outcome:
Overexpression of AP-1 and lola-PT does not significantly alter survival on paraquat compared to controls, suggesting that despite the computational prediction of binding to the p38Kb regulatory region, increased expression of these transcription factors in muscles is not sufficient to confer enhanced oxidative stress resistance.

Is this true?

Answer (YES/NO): NO